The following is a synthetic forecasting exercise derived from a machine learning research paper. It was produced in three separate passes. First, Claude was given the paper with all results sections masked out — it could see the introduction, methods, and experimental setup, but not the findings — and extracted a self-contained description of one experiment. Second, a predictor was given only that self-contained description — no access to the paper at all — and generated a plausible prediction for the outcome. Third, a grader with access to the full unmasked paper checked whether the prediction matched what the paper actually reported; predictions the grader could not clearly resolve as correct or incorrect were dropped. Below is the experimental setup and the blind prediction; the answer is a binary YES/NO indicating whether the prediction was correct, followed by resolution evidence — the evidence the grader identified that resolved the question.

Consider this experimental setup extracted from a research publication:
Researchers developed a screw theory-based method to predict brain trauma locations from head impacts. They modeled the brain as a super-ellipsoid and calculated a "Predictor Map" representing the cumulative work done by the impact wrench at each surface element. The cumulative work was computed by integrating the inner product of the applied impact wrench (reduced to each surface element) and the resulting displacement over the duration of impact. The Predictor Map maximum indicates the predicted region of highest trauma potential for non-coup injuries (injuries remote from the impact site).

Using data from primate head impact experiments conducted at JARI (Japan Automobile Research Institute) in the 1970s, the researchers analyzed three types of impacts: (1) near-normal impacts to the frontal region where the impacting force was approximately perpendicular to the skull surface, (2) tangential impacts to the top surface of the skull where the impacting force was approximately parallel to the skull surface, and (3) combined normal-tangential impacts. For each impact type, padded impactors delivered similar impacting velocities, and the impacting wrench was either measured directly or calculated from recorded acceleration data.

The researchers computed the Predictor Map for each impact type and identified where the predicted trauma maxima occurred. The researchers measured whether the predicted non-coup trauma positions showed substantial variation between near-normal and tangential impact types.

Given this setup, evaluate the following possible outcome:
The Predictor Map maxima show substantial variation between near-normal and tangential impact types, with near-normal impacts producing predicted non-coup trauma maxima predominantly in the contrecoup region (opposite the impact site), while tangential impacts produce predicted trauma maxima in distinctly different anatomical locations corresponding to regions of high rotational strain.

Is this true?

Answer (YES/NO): NO